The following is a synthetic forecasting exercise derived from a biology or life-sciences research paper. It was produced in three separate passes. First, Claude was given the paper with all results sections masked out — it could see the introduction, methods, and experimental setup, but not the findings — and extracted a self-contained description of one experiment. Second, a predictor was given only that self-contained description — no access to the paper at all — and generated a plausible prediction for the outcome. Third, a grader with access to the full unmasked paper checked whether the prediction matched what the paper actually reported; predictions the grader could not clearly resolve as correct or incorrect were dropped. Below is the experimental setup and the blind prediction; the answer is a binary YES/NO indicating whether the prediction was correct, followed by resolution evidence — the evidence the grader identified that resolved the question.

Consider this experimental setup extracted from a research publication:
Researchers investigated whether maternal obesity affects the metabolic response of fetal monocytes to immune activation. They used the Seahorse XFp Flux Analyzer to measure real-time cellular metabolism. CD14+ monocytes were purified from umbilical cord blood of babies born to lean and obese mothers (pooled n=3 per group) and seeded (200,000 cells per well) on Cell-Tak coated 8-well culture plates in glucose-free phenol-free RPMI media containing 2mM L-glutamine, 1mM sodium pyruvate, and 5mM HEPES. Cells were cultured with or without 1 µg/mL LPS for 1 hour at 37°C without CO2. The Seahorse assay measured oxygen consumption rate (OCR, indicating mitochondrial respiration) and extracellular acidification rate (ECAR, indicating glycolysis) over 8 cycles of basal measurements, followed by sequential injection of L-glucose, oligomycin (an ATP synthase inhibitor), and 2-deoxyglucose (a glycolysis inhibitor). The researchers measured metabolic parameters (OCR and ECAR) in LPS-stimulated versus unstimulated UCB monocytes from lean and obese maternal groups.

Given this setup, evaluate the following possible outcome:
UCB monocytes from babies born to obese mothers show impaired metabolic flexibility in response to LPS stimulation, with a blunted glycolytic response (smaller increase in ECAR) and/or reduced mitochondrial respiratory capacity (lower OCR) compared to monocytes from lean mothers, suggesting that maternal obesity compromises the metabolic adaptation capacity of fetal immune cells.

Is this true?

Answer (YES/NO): YES